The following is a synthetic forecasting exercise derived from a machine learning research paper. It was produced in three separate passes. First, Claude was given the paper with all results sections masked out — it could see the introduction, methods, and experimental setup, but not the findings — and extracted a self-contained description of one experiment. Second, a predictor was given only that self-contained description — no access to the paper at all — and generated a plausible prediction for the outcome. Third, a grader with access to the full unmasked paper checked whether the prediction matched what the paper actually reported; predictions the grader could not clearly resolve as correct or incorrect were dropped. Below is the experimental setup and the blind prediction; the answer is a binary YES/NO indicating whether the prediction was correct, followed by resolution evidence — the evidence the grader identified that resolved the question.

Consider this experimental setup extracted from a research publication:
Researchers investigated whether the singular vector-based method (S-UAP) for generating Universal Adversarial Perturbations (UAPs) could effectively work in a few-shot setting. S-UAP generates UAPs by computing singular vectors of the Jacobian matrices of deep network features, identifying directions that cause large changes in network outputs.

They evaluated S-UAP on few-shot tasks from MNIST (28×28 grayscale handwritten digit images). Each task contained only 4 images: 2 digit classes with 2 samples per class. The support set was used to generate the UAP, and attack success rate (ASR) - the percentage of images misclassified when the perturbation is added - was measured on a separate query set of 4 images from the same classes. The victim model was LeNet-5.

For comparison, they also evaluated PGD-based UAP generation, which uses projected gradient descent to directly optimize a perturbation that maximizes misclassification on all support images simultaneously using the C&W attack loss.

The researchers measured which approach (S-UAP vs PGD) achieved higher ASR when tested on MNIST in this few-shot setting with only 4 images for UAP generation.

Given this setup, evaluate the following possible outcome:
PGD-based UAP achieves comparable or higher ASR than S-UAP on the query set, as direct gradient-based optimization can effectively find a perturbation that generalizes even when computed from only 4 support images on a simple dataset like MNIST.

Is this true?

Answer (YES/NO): NO